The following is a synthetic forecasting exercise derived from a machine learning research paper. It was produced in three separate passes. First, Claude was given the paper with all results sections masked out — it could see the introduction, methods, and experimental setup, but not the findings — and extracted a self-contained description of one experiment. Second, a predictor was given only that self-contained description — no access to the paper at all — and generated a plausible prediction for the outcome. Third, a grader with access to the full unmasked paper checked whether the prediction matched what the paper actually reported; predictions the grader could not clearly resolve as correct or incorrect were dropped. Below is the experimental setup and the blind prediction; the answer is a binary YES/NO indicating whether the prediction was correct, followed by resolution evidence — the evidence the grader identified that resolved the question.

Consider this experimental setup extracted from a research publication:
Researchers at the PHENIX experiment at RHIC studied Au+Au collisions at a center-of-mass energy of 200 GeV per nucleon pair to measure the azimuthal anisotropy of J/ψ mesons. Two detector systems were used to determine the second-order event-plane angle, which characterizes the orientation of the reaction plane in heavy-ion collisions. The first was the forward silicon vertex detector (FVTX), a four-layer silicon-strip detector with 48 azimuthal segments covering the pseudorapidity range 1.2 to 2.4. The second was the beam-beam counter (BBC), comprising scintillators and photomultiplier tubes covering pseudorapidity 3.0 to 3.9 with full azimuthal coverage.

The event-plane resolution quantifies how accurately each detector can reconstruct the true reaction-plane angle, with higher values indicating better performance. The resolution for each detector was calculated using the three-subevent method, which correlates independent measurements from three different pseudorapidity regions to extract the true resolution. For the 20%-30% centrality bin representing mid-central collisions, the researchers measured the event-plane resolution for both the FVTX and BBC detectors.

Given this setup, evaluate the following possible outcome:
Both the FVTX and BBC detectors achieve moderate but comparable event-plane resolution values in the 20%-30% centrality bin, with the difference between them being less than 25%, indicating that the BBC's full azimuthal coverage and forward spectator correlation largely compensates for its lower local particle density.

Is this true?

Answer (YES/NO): NO